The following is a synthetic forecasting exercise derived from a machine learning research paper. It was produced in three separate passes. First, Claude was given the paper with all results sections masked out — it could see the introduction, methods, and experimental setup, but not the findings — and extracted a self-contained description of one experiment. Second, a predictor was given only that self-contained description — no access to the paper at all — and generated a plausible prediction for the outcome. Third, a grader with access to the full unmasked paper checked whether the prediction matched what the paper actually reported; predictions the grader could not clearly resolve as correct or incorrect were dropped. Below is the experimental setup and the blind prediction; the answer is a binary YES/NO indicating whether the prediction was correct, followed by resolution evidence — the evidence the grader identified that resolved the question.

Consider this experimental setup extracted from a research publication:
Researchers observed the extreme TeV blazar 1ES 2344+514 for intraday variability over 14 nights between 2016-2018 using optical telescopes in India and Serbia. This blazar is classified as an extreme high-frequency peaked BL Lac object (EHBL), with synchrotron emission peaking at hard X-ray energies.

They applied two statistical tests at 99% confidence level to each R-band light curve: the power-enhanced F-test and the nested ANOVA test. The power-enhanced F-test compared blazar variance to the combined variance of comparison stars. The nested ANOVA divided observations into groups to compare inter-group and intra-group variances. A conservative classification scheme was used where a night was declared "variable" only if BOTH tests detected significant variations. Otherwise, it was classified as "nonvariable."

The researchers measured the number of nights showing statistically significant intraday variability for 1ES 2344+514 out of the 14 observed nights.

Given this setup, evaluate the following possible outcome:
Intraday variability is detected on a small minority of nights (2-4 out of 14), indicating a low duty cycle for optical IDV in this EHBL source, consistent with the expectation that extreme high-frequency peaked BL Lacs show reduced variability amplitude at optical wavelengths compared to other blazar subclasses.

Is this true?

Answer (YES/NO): NO